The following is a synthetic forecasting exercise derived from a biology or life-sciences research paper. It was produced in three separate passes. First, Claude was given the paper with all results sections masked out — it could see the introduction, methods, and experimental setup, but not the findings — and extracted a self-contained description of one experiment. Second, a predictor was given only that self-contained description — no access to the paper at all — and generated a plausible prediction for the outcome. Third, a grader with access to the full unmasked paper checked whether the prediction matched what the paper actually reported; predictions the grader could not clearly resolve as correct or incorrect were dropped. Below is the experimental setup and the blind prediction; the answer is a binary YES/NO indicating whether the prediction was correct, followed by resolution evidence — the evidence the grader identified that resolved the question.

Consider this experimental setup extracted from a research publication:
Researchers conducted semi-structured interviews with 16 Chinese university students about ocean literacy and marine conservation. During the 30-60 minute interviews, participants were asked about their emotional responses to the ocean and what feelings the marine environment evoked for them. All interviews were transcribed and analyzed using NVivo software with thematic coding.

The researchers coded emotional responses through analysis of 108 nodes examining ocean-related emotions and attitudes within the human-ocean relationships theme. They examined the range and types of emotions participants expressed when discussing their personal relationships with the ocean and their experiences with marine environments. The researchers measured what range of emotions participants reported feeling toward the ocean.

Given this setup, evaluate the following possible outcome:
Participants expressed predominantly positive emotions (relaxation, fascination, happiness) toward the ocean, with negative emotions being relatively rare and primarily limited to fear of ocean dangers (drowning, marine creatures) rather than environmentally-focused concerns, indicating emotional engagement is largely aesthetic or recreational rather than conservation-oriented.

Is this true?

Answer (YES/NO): NO